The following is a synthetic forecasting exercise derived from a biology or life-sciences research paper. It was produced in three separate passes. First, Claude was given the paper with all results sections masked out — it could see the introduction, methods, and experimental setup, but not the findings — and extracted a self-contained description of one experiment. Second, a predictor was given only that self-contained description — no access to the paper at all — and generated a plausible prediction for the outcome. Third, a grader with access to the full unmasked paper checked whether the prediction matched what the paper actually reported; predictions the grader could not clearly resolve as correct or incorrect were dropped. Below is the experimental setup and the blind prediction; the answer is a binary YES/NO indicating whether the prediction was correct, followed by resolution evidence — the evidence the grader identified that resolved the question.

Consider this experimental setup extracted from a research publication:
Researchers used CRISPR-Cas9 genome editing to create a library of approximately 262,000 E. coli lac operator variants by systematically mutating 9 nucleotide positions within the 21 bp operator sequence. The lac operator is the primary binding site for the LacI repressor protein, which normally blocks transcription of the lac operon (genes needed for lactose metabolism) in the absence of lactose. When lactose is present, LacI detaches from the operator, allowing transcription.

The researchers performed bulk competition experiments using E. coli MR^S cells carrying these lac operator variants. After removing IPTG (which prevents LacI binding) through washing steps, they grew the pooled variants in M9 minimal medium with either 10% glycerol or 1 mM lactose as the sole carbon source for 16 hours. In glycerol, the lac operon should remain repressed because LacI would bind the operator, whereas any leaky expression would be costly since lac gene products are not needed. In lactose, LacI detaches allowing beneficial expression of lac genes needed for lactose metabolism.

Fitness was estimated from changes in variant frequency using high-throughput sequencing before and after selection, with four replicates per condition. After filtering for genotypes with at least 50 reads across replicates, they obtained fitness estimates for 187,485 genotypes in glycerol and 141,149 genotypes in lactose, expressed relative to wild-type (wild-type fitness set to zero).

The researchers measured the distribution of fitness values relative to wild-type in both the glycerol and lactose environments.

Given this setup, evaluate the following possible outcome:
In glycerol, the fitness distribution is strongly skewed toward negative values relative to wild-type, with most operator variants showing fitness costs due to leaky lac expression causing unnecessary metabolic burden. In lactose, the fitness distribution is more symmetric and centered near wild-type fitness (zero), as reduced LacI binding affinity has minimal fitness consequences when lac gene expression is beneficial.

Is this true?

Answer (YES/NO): NO